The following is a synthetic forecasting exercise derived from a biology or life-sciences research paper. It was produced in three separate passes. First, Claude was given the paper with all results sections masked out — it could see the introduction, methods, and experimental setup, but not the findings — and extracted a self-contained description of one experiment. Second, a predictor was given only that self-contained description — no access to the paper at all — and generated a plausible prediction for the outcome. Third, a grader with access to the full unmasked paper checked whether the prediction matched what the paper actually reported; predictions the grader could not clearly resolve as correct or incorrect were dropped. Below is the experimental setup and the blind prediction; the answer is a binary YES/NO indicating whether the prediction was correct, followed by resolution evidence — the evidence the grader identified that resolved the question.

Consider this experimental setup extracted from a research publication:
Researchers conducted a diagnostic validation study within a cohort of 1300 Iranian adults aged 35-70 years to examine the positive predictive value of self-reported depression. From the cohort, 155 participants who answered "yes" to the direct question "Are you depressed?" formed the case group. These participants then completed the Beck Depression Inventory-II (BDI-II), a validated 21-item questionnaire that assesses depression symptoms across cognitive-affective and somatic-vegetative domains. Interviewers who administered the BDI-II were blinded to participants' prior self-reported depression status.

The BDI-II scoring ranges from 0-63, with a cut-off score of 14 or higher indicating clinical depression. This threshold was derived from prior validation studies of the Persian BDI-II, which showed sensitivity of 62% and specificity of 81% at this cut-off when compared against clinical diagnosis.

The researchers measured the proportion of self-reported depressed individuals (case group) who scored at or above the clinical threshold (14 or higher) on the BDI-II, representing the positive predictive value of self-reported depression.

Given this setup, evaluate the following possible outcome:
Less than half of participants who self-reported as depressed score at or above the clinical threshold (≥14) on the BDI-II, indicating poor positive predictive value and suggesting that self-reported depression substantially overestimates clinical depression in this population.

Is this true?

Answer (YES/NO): NO